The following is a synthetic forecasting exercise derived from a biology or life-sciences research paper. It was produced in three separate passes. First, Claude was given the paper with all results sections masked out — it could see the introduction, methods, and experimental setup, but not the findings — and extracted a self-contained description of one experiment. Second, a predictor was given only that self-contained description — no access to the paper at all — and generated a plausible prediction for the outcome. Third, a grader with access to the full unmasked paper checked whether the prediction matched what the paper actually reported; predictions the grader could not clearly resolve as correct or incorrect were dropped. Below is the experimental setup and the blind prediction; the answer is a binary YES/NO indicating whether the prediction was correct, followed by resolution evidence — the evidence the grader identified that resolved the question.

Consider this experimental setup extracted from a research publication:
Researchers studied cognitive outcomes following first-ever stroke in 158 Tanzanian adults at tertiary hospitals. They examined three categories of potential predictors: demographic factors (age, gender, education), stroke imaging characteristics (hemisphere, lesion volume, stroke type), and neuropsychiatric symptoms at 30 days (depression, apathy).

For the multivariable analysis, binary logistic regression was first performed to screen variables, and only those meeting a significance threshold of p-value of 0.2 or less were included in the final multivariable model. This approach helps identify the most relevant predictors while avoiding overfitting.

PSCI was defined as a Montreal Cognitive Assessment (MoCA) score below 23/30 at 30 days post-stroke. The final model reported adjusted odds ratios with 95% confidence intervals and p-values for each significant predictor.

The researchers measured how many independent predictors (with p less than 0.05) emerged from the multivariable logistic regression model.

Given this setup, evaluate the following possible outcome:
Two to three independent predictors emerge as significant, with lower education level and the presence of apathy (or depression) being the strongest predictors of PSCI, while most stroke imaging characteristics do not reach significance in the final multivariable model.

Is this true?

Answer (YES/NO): NO